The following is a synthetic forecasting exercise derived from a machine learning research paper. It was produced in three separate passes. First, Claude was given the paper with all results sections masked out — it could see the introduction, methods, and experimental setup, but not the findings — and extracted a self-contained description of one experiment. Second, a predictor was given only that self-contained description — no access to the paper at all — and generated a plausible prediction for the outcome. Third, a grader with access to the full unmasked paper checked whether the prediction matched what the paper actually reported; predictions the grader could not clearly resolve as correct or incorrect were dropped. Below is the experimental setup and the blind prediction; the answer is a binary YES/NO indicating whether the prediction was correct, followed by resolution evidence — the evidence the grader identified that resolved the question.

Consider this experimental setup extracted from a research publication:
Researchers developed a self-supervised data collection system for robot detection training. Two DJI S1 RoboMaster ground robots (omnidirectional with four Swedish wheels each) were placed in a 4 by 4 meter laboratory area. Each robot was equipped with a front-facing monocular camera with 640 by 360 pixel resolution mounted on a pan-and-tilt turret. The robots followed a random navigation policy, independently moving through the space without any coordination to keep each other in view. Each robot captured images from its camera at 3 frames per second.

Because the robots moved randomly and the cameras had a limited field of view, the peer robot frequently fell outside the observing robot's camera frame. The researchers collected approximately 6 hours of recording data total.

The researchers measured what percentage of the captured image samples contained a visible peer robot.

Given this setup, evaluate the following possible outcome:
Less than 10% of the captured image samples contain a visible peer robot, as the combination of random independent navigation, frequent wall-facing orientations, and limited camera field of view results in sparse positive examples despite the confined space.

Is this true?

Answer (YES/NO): NO